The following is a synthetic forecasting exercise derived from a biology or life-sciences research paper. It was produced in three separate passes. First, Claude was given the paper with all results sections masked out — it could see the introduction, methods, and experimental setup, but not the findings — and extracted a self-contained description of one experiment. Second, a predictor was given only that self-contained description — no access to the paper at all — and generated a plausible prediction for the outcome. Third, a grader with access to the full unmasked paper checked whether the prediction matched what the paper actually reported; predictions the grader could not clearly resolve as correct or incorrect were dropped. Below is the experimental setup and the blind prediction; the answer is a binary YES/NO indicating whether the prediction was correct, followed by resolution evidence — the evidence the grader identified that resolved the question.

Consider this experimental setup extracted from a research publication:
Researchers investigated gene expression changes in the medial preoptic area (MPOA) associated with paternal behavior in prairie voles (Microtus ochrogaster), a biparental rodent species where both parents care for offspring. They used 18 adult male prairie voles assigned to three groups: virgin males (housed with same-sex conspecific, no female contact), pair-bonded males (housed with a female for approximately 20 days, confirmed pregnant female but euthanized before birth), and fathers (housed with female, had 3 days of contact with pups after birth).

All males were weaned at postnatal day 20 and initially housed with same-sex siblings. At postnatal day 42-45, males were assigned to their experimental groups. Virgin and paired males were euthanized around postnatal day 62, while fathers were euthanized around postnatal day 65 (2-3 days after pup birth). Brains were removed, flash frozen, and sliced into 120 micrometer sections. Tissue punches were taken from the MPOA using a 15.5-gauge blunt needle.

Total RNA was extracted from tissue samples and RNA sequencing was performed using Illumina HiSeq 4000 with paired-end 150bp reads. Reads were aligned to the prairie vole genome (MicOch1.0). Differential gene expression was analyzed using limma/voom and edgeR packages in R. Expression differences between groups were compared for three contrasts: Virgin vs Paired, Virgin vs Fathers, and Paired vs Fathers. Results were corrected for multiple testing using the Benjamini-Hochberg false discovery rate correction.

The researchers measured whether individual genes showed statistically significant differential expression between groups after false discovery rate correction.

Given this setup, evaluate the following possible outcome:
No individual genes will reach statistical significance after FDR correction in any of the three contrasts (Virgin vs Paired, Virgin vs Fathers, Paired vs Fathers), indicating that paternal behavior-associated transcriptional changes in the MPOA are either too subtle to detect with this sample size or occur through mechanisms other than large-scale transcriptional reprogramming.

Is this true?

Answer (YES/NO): YES